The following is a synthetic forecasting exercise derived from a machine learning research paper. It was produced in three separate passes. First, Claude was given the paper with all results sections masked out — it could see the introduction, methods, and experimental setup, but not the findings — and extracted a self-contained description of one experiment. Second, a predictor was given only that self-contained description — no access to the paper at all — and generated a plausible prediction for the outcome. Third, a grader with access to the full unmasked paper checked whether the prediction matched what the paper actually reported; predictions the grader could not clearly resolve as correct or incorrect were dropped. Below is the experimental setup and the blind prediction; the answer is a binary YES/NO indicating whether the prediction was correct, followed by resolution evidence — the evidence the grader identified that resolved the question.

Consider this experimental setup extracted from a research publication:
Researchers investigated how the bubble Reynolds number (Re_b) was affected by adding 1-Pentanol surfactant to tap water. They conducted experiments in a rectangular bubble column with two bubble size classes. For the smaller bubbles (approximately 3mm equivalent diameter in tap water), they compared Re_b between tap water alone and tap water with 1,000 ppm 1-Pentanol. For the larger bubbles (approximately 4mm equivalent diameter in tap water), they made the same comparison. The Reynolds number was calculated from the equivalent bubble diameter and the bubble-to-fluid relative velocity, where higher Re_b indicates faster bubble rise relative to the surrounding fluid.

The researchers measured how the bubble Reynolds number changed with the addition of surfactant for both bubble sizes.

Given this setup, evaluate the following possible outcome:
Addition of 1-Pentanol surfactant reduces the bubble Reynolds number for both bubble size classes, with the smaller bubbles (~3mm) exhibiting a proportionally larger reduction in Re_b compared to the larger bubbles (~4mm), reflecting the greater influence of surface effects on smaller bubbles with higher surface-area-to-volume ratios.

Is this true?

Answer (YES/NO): YES